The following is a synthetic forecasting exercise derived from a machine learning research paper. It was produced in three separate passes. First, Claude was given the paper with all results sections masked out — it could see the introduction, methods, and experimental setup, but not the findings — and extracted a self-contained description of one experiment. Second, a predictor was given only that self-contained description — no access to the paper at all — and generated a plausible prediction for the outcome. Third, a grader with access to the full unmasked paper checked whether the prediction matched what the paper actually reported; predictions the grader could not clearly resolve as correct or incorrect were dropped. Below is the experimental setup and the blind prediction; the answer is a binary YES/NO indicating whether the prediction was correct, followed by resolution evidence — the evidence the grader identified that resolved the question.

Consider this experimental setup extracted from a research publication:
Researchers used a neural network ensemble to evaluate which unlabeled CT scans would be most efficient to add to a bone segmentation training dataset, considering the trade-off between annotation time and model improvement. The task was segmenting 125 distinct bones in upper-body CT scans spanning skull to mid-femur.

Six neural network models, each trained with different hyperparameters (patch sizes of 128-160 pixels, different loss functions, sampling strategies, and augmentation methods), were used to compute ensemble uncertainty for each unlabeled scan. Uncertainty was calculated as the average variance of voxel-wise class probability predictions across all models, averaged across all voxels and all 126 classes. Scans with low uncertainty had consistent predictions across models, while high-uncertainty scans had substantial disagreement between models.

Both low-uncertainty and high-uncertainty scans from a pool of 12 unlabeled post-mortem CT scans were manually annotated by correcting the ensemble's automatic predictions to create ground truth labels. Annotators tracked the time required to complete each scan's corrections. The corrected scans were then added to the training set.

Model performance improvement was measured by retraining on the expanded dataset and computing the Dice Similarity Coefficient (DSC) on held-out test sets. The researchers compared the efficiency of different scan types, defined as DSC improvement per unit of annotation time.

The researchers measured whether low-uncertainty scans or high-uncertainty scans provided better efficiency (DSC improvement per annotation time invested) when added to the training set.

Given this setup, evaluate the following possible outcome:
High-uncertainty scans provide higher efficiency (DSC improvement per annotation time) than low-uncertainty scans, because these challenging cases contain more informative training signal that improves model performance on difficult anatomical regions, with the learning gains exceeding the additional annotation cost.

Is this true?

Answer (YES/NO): NO